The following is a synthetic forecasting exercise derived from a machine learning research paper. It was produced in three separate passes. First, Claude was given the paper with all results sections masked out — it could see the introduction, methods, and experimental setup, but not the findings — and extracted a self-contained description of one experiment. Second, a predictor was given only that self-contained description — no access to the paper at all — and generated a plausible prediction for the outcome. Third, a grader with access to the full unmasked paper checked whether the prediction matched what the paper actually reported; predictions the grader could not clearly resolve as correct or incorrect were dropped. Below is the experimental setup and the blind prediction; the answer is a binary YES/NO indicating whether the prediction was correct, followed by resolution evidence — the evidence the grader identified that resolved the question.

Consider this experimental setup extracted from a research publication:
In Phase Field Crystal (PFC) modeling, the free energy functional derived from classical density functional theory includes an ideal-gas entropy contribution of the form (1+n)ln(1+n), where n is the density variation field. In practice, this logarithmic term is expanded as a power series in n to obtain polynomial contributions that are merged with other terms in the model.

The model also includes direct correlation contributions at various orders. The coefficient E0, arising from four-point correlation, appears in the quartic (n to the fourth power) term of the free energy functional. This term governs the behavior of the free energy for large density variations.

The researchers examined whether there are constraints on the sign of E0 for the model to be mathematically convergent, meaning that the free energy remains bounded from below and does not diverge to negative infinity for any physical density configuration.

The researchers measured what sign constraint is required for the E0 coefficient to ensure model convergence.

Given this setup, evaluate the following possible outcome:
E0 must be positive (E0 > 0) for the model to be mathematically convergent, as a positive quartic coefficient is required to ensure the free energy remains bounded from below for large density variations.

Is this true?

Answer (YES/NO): NO